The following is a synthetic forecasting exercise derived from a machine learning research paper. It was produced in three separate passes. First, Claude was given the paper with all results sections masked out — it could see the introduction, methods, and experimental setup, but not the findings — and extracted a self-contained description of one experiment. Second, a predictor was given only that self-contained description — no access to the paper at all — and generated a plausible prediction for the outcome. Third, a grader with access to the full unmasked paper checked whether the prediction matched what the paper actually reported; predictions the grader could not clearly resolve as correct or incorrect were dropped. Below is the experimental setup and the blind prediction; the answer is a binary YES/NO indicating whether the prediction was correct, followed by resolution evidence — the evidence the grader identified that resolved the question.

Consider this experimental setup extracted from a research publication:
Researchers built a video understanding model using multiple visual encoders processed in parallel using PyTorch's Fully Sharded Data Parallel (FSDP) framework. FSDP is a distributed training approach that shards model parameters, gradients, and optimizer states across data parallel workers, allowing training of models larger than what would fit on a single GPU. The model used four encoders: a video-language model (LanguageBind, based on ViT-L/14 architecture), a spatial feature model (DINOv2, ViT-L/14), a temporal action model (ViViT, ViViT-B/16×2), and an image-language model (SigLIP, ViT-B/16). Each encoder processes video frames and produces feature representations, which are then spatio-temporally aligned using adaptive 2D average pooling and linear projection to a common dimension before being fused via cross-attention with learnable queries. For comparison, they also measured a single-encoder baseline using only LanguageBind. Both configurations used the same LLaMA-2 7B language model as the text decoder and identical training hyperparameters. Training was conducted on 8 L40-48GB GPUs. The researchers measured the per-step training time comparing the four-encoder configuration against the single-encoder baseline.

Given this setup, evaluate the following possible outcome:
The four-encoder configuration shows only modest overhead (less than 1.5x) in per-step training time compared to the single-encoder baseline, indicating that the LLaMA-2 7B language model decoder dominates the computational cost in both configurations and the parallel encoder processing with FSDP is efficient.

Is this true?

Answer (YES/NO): YES